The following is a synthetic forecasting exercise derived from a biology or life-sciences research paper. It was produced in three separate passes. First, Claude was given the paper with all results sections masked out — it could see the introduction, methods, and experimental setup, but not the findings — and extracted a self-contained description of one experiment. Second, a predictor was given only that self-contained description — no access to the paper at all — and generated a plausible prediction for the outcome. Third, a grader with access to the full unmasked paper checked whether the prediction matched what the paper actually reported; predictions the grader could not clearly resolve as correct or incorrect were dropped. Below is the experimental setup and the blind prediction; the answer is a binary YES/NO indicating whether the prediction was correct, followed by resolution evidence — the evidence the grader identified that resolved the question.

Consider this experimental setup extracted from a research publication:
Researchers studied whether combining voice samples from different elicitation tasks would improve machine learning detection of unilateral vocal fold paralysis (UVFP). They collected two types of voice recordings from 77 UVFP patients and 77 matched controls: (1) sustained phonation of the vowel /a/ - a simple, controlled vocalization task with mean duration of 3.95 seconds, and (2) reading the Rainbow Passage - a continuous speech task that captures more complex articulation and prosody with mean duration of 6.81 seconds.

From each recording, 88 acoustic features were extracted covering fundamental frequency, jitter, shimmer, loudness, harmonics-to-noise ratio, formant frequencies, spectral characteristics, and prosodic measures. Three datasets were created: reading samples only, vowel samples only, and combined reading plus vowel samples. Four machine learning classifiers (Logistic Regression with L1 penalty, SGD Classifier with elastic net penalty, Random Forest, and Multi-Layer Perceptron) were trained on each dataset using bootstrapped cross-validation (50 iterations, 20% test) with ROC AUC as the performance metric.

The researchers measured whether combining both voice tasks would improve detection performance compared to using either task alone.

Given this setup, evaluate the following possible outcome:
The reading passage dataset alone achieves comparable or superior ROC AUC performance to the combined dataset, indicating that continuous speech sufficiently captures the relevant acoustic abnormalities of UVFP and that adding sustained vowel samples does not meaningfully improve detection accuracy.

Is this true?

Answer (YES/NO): YES